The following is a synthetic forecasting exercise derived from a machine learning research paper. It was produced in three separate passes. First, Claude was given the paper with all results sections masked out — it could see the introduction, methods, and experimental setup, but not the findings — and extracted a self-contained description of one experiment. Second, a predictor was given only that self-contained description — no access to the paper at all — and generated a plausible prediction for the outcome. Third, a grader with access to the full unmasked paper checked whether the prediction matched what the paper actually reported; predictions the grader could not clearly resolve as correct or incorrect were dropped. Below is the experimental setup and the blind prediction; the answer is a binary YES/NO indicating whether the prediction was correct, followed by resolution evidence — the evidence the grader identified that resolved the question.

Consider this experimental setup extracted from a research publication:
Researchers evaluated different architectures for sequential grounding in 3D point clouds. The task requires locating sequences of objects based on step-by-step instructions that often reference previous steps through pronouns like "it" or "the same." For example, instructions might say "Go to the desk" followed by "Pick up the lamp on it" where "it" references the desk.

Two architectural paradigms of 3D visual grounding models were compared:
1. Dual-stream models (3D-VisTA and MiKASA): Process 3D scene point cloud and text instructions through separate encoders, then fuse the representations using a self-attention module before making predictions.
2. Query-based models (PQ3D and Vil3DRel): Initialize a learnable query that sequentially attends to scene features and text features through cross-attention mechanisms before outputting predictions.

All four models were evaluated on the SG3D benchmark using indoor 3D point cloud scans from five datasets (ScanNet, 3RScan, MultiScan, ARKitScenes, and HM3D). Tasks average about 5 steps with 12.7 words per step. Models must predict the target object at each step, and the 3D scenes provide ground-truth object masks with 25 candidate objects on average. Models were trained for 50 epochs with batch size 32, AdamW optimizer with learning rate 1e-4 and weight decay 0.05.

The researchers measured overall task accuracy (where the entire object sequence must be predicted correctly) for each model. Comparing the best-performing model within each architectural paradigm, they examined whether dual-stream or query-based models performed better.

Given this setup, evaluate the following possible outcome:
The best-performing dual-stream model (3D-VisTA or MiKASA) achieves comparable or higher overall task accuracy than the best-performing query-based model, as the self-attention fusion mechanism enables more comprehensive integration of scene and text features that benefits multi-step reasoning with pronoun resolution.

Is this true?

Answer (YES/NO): YES